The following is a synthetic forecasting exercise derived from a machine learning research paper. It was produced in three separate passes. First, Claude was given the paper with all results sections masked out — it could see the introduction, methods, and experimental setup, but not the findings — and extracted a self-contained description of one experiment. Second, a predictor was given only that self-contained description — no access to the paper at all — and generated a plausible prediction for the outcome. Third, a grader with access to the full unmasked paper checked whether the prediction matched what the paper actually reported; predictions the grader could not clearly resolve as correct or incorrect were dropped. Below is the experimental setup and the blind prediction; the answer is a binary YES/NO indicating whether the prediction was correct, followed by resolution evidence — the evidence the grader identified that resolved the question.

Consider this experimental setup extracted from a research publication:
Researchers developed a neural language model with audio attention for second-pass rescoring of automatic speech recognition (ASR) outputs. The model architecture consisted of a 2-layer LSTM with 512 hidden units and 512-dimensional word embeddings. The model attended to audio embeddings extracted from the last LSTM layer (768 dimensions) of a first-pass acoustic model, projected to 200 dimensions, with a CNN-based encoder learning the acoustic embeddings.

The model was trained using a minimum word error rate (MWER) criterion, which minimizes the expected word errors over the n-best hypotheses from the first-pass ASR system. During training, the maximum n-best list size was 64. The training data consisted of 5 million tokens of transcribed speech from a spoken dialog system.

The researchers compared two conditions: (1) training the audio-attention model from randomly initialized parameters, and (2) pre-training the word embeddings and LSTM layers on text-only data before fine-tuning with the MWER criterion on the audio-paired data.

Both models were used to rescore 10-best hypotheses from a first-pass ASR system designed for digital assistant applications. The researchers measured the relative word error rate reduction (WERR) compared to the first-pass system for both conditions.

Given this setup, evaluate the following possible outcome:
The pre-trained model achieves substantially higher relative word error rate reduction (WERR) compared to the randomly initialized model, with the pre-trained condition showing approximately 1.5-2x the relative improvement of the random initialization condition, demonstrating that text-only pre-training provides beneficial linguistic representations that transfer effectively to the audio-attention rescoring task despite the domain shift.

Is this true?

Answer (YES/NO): NO